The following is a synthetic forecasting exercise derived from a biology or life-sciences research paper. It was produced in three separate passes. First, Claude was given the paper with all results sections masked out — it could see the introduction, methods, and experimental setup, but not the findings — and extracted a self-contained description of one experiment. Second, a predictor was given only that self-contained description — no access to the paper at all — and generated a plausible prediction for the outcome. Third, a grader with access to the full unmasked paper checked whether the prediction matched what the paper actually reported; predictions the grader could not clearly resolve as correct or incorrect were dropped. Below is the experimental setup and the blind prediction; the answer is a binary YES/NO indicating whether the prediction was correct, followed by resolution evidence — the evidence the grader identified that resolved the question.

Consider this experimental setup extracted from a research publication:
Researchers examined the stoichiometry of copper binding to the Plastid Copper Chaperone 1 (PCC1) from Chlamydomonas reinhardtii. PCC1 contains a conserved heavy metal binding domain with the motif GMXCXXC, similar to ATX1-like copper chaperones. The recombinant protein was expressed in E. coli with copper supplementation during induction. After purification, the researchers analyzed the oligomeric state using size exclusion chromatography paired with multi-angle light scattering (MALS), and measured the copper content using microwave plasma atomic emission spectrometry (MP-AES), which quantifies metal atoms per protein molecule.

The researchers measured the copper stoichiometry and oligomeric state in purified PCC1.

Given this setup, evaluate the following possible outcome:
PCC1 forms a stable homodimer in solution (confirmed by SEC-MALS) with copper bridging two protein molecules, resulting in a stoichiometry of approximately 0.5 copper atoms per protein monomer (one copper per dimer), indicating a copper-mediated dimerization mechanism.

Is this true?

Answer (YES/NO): YES